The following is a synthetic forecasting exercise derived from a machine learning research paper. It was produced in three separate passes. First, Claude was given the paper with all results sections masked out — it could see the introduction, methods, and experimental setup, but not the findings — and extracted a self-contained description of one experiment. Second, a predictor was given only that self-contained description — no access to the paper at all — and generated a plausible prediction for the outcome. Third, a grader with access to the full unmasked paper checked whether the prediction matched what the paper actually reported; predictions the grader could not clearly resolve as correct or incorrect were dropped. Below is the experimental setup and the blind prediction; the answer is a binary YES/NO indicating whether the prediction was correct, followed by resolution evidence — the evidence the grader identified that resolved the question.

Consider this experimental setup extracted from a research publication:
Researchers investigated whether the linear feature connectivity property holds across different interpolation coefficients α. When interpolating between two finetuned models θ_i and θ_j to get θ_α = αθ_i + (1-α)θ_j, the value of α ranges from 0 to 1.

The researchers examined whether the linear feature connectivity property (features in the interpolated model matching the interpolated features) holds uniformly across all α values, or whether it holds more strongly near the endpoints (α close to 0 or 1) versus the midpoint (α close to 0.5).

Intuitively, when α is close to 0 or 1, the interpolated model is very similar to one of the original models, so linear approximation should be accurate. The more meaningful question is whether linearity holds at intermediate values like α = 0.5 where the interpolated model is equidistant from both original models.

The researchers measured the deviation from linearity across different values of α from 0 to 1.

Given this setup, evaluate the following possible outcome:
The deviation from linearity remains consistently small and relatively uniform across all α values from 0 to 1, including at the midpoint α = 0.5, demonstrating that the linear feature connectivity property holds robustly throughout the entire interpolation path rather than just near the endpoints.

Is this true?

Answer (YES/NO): YES